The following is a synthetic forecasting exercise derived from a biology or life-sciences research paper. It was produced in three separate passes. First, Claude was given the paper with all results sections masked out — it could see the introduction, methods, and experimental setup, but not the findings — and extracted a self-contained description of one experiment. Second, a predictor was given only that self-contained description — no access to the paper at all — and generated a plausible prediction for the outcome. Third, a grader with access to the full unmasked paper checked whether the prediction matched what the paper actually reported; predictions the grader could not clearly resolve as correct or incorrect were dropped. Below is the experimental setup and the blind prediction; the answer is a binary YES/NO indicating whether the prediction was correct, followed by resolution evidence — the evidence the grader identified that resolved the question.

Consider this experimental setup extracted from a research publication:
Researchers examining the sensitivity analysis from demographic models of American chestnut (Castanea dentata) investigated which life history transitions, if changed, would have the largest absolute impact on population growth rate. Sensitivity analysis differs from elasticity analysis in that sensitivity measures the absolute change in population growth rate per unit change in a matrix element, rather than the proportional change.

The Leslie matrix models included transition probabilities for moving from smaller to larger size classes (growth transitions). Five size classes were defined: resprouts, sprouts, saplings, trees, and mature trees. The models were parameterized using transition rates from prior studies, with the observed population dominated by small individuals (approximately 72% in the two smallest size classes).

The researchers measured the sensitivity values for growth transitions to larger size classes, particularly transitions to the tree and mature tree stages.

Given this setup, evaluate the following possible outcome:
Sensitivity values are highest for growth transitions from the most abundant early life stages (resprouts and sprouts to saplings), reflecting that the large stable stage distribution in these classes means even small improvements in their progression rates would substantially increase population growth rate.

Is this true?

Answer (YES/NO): NO